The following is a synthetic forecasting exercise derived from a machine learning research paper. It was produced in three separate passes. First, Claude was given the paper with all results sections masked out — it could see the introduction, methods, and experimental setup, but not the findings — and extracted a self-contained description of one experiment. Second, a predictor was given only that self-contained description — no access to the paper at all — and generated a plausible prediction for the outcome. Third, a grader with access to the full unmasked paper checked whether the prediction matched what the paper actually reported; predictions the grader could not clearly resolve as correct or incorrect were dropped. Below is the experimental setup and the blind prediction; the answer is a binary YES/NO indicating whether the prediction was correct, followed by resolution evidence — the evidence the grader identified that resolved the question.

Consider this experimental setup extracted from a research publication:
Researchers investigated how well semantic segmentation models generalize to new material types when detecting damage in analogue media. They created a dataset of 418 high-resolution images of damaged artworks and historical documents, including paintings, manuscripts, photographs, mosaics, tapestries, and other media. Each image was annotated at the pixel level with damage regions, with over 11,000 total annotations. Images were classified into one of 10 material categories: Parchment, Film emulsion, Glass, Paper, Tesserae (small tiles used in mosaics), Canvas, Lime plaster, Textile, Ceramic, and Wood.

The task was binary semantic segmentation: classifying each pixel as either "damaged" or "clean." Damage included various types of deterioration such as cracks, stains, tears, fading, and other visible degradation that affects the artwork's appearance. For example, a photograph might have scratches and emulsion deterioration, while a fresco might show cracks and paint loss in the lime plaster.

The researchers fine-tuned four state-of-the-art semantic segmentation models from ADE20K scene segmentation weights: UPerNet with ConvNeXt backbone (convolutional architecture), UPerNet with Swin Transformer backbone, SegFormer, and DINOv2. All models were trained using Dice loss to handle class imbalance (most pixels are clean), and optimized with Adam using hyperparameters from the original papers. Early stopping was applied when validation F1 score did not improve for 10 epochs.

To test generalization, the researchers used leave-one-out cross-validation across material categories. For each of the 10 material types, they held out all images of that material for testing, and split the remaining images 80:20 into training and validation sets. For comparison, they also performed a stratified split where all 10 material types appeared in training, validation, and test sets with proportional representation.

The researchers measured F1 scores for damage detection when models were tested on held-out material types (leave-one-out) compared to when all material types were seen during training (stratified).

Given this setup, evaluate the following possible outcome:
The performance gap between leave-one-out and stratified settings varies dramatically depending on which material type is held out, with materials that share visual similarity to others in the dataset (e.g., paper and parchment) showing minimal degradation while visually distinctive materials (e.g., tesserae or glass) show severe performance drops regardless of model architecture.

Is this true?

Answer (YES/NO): NO